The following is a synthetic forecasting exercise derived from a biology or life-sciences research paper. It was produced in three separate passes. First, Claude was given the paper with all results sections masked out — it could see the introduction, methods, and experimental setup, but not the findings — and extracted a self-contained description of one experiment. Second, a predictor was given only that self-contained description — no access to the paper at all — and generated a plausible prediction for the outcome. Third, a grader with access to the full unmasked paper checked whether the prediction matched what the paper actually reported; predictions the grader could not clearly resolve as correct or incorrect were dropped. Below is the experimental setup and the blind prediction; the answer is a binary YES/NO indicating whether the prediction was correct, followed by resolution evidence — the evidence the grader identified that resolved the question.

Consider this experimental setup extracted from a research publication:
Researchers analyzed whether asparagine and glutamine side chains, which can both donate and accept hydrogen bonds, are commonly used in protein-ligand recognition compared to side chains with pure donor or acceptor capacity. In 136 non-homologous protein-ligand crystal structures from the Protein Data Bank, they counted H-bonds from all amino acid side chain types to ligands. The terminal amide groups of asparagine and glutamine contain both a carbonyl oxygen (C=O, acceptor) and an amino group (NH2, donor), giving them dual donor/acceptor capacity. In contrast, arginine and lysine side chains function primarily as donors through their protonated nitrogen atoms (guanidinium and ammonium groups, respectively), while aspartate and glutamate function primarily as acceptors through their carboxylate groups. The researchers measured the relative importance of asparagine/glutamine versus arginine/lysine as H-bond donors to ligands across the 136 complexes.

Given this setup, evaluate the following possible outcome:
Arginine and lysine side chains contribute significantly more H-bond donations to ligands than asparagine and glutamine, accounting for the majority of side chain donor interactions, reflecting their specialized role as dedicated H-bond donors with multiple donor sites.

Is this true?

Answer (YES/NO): YES